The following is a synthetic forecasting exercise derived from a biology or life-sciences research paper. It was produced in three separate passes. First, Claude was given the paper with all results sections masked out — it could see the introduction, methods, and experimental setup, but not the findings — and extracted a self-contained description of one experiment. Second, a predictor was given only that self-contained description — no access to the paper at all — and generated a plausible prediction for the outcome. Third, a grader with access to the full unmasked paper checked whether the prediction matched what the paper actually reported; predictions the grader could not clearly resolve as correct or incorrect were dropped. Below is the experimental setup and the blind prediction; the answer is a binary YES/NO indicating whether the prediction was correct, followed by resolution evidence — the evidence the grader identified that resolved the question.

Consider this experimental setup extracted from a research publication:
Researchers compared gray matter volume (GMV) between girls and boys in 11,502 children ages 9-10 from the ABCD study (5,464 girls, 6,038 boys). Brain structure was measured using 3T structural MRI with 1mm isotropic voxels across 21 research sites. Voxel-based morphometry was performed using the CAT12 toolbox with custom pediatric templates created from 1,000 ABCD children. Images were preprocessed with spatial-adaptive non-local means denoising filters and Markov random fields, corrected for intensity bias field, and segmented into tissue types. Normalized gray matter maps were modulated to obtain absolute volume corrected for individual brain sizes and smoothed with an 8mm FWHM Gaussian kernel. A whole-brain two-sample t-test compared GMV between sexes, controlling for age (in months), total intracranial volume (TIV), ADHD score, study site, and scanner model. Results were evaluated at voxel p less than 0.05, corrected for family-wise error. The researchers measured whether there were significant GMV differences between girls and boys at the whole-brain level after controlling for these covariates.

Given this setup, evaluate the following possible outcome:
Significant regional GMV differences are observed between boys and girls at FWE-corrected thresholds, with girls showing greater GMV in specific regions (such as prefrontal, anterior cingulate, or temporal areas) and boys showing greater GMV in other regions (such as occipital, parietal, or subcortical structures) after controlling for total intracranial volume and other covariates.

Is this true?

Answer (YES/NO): NO